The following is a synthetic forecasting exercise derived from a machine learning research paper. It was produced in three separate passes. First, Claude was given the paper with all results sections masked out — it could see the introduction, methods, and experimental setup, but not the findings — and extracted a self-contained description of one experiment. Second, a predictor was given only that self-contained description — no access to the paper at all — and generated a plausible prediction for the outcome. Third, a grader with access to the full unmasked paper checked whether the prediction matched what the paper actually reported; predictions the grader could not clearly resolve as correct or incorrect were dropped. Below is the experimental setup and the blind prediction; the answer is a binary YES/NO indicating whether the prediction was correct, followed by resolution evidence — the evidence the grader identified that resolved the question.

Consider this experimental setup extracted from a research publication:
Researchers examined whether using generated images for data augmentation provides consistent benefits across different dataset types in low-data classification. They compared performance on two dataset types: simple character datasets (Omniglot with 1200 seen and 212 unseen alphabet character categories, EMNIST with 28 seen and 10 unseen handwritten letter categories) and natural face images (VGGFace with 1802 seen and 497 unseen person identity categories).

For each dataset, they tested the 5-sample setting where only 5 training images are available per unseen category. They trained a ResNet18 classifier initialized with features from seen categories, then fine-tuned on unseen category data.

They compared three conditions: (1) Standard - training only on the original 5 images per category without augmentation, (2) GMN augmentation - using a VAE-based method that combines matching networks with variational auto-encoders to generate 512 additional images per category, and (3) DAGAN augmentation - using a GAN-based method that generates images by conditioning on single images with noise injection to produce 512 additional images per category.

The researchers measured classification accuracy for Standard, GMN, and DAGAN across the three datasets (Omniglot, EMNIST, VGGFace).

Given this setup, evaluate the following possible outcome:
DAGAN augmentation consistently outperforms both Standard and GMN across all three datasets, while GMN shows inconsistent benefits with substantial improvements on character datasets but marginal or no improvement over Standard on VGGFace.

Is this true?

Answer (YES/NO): NO